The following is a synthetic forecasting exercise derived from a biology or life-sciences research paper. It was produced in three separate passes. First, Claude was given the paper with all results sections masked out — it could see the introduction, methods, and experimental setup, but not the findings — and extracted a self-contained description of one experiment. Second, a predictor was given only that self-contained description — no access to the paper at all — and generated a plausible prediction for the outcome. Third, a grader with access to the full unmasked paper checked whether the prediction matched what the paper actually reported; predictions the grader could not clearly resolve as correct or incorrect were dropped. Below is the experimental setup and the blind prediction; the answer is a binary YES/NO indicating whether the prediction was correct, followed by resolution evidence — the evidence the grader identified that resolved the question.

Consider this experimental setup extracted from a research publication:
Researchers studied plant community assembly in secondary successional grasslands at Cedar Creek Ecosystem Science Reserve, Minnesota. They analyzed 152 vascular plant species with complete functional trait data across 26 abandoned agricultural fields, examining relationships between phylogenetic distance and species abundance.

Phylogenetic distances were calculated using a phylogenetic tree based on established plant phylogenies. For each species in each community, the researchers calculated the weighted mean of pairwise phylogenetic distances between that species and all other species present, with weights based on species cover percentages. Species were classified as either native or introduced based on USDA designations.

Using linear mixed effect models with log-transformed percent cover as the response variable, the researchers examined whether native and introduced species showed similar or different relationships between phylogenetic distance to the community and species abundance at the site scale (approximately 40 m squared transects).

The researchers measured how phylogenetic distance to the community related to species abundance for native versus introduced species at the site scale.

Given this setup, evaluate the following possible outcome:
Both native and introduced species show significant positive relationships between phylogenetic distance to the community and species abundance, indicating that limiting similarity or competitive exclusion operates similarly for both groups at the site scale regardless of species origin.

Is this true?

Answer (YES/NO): NO